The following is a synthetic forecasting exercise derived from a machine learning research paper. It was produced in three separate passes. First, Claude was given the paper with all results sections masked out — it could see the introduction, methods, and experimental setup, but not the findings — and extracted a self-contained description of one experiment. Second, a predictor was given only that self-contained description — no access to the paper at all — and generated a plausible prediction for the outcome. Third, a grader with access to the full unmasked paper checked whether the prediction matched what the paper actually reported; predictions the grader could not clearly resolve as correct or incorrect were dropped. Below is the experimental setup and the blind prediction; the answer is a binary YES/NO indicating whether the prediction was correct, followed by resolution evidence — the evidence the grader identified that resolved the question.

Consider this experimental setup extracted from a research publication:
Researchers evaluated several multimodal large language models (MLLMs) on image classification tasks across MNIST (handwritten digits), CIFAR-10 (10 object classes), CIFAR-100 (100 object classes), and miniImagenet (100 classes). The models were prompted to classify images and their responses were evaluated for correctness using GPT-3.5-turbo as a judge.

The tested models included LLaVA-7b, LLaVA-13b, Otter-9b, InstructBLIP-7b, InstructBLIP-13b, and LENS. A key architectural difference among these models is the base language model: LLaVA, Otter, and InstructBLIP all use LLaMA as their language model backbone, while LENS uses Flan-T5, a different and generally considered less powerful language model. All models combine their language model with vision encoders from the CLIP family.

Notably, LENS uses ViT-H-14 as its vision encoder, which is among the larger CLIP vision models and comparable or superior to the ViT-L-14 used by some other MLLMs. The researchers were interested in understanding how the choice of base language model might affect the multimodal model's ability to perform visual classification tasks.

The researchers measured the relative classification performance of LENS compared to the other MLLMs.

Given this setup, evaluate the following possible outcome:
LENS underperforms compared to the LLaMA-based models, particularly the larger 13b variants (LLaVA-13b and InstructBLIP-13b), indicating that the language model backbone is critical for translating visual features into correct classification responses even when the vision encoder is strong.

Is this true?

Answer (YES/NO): YES